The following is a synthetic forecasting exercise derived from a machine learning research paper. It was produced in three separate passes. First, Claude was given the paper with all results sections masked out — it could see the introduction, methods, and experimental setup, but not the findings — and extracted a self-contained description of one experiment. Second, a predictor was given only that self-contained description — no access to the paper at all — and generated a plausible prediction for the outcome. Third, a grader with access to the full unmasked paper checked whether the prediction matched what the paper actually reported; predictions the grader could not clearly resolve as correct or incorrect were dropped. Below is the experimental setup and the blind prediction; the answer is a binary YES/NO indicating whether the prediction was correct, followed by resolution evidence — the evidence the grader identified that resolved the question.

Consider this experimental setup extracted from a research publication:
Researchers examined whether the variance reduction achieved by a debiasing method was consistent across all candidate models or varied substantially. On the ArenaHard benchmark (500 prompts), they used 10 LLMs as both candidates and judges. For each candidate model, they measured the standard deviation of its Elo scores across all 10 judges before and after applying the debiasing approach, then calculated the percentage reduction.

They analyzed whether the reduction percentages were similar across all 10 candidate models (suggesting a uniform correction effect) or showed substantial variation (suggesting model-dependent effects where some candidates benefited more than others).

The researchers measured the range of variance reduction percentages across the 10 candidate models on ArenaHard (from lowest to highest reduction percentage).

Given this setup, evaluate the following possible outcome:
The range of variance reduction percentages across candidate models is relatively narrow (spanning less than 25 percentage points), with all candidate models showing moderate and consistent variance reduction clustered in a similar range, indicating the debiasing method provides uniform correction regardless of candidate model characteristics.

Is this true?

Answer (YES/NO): YES